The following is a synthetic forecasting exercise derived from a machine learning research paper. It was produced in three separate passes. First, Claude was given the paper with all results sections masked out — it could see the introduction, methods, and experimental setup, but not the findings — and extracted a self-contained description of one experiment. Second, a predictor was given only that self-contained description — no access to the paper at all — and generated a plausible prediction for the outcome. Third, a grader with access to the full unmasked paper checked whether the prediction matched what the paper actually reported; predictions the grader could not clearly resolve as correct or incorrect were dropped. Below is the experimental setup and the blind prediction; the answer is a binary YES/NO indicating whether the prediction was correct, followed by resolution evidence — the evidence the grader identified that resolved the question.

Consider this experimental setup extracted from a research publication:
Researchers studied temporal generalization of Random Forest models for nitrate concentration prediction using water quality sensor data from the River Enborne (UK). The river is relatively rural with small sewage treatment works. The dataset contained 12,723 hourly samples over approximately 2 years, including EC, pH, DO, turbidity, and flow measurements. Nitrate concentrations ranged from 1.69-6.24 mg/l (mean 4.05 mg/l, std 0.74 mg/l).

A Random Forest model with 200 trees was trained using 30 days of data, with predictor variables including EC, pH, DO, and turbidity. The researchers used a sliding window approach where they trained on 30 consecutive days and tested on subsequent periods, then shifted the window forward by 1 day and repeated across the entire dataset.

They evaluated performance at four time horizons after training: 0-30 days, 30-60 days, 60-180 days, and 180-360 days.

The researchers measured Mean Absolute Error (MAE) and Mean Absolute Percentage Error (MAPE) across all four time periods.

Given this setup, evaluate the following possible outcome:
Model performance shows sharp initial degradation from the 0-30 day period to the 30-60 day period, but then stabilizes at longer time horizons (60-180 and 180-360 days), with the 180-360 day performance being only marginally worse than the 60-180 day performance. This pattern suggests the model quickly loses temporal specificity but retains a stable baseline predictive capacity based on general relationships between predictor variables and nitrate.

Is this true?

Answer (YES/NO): NO